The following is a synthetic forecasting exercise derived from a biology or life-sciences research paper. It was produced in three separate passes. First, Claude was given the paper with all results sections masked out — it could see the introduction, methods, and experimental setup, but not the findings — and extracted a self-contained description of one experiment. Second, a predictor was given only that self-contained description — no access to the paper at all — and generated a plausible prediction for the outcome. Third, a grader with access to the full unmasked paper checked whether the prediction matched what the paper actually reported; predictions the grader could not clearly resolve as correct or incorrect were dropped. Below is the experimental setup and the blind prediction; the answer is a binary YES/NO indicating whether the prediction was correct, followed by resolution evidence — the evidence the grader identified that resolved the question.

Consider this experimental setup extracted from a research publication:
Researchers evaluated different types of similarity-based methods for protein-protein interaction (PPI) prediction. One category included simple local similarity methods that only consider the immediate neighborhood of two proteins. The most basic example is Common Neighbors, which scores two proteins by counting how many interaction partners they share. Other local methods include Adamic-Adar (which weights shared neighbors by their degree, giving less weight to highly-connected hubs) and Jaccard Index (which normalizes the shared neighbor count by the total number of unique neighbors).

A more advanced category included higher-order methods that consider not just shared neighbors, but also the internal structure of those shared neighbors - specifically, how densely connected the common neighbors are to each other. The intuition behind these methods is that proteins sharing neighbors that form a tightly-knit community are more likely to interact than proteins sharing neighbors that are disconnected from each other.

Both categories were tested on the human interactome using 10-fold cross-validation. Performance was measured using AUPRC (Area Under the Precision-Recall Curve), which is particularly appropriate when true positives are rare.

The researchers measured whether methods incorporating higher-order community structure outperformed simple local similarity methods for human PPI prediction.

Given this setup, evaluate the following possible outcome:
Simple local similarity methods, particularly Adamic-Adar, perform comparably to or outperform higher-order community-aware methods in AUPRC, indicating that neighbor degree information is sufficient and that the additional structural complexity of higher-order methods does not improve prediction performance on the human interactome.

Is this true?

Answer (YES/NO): NO